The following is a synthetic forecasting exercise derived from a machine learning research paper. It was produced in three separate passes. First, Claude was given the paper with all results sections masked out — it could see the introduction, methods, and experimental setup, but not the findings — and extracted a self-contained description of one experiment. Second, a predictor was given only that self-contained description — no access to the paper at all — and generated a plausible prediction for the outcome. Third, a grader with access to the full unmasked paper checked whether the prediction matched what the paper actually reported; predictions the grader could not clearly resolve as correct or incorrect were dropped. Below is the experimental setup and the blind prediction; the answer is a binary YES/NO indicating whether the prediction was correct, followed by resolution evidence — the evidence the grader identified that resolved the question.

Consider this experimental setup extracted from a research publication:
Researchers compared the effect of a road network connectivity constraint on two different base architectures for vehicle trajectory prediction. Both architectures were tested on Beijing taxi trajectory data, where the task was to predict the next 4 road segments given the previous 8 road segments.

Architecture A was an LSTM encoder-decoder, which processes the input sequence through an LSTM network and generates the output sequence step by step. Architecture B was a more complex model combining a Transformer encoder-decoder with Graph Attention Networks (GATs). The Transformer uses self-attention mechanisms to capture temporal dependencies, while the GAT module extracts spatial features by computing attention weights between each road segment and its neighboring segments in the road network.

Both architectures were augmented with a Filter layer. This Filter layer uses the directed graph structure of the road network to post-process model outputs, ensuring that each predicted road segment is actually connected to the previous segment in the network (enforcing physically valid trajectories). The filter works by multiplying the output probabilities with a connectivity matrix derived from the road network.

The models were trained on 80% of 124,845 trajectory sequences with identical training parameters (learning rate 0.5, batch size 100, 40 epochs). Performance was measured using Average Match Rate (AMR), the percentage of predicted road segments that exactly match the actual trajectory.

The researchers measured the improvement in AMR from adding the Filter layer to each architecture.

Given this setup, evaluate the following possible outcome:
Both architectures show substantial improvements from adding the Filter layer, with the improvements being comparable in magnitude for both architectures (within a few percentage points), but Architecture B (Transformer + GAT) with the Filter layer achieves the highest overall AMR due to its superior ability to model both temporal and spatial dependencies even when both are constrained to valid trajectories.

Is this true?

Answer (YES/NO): NO